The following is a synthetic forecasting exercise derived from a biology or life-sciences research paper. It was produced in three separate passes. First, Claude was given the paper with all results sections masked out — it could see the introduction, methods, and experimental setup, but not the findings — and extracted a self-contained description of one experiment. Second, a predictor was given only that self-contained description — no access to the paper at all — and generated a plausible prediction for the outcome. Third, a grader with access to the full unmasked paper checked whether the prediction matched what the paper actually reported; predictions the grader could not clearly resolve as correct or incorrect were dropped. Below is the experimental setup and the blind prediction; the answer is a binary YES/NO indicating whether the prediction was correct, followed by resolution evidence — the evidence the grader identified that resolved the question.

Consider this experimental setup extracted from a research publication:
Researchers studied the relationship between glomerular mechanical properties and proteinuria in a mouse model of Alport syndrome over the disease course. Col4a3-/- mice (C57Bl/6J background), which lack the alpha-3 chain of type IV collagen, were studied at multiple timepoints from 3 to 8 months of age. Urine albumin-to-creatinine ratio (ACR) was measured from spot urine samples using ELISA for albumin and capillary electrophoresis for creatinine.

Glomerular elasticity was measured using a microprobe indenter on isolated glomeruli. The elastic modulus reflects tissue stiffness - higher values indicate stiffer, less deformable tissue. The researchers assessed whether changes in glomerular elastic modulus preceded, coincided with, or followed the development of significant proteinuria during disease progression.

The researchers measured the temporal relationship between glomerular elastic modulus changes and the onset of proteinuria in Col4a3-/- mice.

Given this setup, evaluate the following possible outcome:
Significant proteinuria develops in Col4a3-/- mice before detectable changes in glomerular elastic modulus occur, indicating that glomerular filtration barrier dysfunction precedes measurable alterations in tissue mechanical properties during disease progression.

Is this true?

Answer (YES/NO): NO